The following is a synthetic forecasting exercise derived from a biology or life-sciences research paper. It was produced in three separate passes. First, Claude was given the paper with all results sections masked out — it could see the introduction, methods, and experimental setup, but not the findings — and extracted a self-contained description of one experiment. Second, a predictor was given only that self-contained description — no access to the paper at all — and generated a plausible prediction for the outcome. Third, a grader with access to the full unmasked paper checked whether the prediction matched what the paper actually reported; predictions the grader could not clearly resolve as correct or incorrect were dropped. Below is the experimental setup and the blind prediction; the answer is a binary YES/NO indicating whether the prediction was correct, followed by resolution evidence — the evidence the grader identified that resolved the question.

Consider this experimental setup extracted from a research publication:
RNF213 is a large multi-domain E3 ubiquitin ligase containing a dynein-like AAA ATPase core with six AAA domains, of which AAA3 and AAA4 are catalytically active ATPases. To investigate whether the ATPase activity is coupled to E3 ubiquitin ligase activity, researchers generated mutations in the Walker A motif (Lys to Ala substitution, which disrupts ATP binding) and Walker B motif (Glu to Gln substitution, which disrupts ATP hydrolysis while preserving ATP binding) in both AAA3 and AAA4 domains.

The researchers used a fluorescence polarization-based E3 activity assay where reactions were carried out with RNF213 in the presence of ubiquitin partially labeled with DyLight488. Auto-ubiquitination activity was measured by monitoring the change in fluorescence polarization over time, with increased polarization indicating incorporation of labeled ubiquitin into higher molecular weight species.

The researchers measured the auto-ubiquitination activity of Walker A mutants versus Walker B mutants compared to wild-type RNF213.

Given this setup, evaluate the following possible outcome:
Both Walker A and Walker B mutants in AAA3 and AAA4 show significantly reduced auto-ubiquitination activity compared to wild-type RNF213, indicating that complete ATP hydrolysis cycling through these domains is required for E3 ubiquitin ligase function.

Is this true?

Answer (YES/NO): NO